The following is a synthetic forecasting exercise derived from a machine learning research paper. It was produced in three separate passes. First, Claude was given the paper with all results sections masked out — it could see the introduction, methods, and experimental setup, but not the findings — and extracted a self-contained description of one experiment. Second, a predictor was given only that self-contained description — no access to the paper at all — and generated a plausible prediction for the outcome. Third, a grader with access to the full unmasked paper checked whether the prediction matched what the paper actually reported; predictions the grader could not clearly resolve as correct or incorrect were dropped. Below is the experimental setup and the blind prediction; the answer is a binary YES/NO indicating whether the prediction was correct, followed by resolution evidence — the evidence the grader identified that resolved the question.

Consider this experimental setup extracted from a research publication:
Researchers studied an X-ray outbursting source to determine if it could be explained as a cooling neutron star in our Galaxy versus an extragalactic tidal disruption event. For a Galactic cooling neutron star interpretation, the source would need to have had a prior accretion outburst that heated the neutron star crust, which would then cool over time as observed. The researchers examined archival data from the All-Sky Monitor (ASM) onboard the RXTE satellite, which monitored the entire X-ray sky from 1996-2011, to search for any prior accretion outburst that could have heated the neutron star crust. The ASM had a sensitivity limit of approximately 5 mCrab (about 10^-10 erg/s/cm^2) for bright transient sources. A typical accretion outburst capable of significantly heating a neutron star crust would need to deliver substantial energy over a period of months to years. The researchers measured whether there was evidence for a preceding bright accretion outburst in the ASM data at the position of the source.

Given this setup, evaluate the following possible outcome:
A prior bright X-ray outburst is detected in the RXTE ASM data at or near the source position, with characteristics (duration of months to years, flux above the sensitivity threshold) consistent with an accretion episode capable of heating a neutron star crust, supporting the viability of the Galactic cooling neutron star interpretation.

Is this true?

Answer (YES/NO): NO